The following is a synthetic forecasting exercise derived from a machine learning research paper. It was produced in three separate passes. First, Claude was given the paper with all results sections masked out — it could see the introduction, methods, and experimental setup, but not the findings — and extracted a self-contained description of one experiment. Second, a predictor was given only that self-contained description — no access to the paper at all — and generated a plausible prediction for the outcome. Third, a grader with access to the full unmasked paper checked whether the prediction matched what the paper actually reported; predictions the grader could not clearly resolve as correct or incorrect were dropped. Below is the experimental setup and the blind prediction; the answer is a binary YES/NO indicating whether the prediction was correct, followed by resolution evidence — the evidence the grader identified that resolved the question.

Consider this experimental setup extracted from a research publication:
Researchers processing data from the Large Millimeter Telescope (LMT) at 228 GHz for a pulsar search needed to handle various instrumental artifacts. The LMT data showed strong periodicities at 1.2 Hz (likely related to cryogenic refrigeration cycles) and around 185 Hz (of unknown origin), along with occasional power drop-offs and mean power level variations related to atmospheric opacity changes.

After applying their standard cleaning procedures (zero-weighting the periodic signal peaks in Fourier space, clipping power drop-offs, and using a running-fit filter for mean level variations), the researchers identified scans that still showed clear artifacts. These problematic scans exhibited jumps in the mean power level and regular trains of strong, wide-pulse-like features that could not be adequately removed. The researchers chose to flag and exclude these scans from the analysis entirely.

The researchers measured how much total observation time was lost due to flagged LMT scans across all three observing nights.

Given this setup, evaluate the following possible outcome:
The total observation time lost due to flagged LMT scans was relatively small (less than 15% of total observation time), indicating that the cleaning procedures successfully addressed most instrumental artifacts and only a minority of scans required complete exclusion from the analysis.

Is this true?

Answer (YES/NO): NO